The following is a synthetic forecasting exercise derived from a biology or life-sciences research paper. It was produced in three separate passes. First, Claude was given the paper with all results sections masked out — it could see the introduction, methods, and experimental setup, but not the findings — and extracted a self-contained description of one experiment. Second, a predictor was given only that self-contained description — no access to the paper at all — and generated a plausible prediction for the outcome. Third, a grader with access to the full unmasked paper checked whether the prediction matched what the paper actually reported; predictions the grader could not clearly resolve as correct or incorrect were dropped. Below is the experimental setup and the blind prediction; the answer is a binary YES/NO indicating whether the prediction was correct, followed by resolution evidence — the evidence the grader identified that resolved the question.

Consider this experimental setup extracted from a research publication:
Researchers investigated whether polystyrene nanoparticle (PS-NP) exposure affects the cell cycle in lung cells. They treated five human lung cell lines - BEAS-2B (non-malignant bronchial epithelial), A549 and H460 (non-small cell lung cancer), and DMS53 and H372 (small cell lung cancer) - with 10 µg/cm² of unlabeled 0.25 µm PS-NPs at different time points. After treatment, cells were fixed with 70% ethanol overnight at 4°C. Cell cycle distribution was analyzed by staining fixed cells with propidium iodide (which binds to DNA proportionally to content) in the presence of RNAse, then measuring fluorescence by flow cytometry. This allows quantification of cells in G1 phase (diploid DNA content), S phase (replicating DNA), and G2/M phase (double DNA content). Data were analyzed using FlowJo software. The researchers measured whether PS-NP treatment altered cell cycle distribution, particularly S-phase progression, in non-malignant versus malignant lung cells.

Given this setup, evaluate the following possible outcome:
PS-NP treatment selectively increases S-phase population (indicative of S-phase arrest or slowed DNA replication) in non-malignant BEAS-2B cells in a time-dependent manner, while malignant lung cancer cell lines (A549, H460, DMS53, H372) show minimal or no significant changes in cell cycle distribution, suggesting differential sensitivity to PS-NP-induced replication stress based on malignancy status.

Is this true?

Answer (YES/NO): NO